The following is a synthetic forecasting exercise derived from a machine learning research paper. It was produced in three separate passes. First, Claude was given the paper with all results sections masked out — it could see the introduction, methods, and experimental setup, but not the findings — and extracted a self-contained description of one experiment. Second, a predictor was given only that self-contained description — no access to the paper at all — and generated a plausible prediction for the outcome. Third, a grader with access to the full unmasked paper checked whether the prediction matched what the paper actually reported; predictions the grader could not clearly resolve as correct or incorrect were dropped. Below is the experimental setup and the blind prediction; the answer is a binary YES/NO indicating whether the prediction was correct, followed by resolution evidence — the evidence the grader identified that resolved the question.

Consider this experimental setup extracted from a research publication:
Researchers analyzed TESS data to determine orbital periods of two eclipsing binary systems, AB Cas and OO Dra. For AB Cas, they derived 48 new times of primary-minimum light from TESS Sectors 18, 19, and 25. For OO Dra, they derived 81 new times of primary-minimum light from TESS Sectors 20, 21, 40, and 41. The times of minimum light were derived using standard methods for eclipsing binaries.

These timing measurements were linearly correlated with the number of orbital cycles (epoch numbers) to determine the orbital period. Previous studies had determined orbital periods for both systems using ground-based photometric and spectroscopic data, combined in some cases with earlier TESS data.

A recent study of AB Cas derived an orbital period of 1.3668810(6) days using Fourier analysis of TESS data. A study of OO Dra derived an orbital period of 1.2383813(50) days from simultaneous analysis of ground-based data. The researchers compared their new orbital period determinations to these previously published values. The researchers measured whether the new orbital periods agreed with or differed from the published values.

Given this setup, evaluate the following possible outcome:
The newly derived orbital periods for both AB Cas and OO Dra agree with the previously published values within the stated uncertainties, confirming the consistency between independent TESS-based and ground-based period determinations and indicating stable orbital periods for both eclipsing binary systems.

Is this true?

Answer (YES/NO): NO